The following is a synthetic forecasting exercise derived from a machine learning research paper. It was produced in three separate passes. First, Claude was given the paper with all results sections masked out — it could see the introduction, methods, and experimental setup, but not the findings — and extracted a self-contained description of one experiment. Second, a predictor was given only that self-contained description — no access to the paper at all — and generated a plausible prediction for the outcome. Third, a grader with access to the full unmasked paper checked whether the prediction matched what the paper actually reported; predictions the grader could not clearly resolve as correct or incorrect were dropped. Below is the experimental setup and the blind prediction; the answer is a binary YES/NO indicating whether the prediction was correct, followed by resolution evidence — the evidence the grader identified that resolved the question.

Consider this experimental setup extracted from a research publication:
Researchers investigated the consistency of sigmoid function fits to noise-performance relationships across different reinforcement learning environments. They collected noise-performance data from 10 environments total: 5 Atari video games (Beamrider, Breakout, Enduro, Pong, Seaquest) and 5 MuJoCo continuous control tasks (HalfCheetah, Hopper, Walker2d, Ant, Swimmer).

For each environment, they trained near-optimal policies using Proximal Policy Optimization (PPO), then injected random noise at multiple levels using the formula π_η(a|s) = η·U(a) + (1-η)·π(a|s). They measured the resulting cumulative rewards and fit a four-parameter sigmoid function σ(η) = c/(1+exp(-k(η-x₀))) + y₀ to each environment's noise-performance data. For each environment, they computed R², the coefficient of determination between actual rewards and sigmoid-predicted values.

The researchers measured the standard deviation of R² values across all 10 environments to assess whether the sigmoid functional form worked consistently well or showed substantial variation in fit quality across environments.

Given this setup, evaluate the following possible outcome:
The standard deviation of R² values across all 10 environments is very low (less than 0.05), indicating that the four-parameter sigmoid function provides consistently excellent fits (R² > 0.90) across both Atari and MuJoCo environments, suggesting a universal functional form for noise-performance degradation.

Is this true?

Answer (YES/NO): YES